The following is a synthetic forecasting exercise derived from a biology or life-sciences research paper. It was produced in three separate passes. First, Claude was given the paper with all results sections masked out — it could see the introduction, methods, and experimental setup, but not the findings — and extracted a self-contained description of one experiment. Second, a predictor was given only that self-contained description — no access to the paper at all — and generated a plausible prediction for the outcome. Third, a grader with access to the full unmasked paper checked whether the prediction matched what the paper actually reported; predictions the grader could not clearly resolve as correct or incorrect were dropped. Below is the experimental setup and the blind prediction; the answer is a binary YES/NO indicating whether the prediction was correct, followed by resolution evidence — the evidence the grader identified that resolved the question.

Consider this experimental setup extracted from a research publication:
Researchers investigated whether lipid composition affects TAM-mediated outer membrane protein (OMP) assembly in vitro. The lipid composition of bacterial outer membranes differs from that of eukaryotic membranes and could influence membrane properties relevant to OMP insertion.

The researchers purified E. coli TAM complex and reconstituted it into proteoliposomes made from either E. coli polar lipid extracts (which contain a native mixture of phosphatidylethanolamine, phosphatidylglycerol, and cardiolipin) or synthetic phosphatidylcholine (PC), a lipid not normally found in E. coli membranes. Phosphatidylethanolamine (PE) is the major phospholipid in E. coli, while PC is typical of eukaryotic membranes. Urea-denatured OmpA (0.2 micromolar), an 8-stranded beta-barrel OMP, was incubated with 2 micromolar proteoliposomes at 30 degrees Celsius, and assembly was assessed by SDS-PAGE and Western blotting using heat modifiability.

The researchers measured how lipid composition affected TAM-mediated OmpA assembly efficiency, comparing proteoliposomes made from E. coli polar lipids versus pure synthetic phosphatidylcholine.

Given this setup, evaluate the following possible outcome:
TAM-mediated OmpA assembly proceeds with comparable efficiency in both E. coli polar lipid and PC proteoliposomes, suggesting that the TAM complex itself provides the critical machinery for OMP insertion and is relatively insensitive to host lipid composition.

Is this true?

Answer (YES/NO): NO